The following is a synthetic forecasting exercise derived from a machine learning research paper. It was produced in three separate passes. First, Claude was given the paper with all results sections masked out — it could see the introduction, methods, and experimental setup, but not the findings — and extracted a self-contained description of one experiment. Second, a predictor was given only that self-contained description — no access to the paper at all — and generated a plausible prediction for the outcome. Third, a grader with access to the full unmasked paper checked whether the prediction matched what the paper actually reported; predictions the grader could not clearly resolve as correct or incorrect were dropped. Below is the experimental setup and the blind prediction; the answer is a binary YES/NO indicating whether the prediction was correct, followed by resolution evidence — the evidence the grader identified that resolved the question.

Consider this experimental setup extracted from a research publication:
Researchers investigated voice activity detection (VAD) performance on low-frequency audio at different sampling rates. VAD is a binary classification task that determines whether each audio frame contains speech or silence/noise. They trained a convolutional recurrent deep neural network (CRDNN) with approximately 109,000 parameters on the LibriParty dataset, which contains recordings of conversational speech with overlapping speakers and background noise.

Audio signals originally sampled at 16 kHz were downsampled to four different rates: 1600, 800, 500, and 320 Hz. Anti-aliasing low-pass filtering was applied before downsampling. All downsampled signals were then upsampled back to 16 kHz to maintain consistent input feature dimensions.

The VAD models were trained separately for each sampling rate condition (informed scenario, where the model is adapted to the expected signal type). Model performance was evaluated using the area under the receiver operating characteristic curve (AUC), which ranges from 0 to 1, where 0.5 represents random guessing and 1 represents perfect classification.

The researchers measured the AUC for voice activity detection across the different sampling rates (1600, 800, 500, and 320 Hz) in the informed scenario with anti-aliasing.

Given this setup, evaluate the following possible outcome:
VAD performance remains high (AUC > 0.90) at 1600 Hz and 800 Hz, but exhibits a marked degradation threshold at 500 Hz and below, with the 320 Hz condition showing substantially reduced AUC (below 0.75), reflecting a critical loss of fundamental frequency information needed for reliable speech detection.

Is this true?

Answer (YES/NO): NO